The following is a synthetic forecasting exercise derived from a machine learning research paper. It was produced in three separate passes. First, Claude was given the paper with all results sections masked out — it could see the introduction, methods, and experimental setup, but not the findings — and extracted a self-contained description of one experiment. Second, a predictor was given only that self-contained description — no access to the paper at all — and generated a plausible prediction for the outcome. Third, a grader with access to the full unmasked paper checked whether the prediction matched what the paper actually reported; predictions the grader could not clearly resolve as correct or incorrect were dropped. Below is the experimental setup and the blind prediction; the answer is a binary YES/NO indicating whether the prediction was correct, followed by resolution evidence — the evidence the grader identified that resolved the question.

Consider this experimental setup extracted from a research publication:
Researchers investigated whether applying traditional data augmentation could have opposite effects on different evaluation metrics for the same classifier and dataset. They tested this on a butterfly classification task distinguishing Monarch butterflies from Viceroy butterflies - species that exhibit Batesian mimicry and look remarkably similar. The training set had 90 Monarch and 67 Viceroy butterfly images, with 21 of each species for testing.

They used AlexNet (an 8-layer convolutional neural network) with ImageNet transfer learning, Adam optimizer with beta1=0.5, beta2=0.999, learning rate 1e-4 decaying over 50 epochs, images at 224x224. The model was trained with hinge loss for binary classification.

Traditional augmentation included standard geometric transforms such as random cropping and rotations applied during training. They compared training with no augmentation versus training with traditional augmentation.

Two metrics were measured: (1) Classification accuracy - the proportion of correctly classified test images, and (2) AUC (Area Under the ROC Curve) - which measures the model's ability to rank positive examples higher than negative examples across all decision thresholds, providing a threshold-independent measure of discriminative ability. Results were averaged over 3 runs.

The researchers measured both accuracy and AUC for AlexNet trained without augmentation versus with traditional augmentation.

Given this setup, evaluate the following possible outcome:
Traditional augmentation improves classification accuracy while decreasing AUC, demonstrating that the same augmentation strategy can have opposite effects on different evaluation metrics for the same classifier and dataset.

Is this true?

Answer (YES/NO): YES